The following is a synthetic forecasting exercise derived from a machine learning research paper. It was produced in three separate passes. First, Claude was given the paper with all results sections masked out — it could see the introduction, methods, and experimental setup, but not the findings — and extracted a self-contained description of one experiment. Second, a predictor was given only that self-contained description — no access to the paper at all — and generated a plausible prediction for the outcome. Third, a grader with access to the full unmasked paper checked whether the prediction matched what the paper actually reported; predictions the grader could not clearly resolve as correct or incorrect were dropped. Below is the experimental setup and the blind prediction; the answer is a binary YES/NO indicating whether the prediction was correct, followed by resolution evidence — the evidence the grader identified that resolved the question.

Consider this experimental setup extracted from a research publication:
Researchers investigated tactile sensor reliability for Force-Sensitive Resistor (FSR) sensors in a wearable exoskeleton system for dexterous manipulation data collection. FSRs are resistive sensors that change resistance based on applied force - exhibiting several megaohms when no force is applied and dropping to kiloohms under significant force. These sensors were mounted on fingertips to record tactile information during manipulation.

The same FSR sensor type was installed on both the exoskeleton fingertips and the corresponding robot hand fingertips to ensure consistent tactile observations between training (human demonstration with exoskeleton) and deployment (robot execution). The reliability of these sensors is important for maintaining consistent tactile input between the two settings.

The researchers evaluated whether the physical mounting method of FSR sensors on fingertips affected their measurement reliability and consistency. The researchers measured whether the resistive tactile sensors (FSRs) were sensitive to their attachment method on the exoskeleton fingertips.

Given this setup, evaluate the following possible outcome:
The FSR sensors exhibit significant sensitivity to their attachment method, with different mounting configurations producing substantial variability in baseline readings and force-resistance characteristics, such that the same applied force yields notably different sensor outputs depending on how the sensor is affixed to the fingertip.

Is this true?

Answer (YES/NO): YES